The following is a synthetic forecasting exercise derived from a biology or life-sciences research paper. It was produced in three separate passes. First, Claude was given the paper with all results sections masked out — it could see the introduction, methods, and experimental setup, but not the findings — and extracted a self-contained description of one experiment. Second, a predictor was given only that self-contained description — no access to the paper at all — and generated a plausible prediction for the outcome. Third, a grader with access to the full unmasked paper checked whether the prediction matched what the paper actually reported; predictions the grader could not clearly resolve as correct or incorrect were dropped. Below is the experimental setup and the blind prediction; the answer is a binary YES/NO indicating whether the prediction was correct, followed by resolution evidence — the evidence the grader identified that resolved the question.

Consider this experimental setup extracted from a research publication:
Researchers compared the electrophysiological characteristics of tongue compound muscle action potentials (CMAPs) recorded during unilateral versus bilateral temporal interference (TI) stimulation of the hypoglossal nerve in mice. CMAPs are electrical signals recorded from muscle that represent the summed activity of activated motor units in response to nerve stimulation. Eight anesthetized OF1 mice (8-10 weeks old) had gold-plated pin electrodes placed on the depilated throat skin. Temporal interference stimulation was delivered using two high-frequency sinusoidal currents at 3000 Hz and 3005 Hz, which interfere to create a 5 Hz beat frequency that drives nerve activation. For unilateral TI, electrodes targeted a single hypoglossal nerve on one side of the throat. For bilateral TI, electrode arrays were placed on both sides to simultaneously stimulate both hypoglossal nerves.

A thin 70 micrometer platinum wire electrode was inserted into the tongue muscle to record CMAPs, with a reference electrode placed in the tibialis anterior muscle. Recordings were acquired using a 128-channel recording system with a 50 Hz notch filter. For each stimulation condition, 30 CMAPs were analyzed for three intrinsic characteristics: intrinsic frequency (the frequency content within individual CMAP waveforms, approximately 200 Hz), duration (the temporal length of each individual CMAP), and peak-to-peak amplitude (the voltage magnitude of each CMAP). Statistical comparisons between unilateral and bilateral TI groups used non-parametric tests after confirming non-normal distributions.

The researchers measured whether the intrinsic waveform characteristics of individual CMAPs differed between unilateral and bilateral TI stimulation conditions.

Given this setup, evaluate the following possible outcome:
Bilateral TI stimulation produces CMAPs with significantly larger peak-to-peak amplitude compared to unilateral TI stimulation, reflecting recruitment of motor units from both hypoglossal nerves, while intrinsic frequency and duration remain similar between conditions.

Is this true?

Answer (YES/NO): NO